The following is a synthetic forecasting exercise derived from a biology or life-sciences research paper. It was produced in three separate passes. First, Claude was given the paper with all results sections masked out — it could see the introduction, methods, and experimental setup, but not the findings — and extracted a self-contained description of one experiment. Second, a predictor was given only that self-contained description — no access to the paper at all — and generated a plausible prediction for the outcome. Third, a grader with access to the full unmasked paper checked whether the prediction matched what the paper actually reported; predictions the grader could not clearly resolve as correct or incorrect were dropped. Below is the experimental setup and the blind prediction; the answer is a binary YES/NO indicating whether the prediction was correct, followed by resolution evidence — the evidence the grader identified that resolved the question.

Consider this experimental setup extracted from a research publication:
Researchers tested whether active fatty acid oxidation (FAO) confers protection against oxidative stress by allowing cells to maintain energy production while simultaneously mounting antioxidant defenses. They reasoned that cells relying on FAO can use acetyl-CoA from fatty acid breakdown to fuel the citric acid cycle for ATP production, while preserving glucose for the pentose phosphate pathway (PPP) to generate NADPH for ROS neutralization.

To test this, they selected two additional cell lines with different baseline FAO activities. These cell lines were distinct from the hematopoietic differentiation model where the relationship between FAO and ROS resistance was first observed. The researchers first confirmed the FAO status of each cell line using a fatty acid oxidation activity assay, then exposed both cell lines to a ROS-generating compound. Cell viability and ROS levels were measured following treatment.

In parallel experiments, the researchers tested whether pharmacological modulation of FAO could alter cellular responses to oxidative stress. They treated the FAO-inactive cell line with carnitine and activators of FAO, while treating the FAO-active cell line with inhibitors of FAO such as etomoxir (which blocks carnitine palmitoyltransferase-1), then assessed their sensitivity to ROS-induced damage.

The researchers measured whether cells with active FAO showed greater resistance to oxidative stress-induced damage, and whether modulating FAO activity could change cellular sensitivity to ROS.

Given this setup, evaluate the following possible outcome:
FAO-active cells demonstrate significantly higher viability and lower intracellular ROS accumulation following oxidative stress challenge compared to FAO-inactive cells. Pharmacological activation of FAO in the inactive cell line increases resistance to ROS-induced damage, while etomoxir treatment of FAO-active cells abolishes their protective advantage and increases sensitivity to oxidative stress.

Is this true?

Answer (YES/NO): NO